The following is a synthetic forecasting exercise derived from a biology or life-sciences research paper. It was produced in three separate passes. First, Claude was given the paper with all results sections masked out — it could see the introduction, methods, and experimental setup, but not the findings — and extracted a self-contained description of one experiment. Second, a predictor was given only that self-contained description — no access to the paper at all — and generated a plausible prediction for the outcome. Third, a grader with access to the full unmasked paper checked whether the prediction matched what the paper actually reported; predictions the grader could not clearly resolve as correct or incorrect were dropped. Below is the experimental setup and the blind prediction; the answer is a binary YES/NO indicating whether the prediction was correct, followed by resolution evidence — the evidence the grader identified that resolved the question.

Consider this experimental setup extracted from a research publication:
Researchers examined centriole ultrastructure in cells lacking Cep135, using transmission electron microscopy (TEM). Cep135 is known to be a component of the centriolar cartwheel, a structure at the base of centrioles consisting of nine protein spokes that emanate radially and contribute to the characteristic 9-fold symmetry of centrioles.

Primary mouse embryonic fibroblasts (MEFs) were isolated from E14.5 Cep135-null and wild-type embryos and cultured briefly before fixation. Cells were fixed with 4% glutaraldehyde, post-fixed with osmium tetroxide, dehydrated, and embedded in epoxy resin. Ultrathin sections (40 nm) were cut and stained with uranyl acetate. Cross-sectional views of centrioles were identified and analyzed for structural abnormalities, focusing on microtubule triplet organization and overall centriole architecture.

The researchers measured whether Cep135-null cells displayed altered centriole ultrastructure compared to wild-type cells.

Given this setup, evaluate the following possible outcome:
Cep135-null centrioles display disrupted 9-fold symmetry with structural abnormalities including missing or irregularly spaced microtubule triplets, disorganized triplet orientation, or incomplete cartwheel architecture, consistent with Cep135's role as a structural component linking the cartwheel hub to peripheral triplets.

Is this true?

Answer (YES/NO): YES